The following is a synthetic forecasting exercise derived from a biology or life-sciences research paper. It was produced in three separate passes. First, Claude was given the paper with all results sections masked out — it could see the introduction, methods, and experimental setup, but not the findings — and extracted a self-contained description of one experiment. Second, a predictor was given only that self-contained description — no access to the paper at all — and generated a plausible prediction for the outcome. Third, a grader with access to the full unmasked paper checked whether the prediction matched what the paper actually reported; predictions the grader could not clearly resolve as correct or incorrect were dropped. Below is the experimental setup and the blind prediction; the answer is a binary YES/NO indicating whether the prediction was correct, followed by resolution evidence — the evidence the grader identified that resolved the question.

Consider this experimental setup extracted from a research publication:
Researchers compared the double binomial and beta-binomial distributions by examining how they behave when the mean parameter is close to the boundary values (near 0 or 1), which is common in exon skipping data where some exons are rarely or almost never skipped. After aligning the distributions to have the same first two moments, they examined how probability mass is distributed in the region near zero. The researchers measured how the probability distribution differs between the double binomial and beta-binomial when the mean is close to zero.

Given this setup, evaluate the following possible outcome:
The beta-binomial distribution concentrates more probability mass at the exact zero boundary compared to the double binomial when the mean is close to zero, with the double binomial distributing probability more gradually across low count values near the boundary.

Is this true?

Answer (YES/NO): YES